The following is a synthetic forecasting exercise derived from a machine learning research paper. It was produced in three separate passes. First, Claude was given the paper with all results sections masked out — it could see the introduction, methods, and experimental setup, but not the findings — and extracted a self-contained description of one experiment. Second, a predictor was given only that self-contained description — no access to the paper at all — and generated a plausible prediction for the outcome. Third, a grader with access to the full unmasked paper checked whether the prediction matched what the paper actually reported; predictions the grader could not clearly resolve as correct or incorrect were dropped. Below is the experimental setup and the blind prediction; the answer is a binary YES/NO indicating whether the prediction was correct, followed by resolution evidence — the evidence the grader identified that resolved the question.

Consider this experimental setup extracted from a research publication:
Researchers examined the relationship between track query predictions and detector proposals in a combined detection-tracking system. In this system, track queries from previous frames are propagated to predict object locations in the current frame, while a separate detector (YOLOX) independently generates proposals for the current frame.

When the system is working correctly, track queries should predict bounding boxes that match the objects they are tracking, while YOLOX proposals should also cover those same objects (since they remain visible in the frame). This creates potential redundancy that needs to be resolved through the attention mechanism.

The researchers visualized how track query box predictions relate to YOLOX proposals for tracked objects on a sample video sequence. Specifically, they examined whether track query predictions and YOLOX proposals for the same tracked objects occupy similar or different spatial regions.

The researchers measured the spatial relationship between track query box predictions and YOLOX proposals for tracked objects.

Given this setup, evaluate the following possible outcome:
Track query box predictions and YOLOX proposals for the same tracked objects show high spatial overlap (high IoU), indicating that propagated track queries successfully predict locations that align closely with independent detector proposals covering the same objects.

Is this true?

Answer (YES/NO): YES